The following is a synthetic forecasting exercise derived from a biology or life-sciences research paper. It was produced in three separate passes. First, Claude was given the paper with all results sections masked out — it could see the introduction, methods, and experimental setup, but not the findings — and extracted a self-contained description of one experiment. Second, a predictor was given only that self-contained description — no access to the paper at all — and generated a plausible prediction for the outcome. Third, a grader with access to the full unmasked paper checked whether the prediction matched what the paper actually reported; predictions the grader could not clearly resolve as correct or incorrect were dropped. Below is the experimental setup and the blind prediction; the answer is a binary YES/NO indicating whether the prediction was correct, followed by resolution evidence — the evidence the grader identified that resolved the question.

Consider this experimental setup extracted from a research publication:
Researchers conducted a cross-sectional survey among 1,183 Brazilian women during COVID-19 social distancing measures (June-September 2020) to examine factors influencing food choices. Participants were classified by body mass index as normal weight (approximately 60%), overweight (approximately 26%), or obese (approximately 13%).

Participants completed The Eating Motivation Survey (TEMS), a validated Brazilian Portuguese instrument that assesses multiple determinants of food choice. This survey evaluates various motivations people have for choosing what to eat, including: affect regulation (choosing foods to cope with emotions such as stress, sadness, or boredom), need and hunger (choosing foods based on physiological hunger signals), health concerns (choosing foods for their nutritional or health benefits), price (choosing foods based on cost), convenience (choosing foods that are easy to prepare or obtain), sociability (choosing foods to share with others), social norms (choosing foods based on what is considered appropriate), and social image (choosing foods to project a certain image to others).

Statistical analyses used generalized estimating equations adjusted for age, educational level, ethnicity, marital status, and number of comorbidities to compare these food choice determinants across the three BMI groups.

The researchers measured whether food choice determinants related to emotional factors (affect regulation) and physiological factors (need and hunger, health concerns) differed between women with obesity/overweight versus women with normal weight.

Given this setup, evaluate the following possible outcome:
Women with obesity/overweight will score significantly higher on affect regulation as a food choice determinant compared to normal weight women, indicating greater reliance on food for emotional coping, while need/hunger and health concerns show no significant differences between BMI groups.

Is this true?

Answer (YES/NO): NO